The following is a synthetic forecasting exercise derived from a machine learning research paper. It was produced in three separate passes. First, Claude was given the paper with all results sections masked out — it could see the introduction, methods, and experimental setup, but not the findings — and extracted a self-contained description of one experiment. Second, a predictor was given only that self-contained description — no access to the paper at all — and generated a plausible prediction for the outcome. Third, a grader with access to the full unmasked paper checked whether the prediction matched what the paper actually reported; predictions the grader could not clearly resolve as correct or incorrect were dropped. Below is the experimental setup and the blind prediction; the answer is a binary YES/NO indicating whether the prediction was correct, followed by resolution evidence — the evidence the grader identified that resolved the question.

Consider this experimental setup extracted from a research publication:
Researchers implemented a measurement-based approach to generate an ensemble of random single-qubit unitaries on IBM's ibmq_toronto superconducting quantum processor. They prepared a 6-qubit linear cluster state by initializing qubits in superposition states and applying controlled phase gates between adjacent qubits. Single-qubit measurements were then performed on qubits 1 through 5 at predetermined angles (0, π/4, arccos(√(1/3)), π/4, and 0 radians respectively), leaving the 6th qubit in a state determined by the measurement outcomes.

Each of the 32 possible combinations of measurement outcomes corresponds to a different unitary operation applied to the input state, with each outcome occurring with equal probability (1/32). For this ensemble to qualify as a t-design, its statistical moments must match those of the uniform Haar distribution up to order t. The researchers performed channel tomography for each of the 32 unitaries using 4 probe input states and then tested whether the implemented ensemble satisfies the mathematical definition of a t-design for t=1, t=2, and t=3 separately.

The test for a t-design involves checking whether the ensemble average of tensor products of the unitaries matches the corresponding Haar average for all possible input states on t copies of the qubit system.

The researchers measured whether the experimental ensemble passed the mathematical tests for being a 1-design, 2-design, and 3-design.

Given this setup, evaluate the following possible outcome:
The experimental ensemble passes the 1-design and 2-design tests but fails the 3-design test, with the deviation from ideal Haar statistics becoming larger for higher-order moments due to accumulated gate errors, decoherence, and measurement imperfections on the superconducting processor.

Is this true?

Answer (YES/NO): NO